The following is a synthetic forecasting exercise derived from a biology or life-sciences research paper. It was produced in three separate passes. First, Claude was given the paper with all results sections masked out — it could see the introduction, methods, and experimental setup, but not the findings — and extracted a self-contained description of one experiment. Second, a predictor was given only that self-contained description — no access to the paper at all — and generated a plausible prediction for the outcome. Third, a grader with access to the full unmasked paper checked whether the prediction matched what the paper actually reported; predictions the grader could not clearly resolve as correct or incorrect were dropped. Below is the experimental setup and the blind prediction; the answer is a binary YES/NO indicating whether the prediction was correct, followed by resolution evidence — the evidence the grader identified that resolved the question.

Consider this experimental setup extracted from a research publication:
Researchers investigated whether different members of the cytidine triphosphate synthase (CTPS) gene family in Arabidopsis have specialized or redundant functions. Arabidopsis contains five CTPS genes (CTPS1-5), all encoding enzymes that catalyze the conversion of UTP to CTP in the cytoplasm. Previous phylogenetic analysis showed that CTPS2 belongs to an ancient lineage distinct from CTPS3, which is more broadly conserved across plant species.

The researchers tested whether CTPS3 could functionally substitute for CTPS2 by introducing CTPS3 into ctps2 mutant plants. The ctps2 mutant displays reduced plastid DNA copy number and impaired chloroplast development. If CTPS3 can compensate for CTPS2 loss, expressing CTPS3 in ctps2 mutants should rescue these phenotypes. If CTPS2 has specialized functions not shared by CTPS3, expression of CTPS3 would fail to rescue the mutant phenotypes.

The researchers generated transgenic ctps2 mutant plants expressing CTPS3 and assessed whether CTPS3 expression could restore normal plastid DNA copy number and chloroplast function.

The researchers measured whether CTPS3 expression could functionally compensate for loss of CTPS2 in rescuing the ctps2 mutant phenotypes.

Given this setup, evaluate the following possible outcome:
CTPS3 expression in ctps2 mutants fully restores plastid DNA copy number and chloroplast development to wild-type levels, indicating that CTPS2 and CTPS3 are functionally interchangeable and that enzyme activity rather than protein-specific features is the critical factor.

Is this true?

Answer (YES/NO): NO